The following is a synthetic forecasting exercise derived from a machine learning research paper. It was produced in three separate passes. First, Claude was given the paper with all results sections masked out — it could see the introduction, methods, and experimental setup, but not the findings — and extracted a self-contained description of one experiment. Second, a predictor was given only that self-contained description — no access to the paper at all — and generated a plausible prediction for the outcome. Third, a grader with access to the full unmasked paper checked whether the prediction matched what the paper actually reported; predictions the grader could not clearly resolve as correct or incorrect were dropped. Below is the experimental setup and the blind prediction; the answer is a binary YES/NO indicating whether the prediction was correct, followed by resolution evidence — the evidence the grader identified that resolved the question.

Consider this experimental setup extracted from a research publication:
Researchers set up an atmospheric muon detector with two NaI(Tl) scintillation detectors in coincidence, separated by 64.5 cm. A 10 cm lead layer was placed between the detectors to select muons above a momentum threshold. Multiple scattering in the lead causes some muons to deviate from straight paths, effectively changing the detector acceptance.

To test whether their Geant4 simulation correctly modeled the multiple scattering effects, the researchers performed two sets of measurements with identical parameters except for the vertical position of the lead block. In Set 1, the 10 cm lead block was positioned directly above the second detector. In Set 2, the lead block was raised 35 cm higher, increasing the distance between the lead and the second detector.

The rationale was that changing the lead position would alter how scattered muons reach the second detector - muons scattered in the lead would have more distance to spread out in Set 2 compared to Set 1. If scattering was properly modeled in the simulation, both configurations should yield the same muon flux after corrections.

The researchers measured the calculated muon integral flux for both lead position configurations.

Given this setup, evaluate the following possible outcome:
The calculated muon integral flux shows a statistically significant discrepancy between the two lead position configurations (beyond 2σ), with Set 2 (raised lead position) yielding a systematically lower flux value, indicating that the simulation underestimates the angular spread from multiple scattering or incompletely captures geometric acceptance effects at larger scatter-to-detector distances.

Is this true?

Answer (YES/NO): NO